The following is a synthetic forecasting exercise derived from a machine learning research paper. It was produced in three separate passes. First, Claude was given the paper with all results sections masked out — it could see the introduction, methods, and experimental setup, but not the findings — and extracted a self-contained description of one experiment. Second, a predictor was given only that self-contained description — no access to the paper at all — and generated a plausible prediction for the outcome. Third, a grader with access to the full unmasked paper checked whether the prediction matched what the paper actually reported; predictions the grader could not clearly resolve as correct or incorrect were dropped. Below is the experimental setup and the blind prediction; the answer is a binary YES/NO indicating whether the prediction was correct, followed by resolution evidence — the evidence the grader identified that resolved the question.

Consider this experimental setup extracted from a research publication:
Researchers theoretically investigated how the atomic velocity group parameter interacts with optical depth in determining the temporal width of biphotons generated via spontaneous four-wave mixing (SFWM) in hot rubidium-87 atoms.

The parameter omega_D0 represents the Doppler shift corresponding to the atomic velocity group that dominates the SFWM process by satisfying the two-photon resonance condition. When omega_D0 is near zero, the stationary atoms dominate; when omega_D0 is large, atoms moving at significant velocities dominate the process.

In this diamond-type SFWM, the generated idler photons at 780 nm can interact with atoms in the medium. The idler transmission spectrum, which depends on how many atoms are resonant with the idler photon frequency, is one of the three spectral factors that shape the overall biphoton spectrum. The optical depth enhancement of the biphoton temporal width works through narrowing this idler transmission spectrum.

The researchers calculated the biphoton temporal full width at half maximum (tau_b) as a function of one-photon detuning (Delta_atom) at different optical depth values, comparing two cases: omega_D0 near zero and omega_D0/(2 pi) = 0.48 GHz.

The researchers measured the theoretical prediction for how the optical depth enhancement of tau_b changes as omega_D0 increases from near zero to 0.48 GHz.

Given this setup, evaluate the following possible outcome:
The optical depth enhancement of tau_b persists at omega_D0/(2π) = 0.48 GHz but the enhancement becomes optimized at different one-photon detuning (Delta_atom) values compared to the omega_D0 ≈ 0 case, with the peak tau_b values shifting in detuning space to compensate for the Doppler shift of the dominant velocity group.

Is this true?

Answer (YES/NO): NO